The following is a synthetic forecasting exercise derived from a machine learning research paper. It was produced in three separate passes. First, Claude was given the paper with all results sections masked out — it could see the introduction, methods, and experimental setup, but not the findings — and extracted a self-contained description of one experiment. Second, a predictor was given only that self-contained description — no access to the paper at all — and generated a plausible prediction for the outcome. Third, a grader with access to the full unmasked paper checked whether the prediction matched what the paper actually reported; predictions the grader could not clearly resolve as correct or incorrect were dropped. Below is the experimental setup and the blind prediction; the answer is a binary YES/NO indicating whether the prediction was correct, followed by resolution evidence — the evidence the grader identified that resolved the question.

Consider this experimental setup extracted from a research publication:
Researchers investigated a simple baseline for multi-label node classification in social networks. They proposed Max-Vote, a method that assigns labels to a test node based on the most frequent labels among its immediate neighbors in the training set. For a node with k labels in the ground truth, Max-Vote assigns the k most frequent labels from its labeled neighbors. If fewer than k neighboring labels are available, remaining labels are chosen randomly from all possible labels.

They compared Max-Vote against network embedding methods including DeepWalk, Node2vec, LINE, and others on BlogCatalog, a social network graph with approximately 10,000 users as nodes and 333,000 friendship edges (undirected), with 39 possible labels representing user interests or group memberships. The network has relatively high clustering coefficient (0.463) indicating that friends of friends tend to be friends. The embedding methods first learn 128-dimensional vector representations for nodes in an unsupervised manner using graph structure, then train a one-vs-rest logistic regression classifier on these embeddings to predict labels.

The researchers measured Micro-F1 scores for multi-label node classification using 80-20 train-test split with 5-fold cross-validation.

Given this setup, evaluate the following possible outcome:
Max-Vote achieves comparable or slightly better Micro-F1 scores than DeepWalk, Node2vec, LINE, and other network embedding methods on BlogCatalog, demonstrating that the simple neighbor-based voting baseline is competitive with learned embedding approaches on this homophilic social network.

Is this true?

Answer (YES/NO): NO